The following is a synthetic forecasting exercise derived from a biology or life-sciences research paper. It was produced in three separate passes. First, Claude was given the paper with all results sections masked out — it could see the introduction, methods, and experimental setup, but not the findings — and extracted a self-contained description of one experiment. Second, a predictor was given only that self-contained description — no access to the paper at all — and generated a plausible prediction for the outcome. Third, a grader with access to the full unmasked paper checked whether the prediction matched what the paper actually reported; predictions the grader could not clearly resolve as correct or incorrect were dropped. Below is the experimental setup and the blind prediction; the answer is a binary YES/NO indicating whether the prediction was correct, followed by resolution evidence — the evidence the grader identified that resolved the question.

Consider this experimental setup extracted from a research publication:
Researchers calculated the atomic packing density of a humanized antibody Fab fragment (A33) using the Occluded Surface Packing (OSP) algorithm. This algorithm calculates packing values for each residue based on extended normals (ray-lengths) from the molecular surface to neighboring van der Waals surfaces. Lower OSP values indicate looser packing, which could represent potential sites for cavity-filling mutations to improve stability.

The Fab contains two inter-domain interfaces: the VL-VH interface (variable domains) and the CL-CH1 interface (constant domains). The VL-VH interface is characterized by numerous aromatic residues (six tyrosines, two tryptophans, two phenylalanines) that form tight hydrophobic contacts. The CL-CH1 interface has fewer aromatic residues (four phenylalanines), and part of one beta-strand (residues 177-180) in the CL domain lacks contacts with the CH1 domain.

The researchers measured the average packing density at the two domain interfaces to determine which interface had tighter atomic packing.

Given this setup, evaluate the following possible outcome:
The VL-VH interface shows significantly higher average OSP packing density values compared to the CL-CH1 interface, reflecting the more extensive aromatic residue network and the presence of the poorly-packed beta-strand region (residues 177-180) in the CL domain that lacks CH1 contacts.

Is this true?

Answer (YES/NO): YES